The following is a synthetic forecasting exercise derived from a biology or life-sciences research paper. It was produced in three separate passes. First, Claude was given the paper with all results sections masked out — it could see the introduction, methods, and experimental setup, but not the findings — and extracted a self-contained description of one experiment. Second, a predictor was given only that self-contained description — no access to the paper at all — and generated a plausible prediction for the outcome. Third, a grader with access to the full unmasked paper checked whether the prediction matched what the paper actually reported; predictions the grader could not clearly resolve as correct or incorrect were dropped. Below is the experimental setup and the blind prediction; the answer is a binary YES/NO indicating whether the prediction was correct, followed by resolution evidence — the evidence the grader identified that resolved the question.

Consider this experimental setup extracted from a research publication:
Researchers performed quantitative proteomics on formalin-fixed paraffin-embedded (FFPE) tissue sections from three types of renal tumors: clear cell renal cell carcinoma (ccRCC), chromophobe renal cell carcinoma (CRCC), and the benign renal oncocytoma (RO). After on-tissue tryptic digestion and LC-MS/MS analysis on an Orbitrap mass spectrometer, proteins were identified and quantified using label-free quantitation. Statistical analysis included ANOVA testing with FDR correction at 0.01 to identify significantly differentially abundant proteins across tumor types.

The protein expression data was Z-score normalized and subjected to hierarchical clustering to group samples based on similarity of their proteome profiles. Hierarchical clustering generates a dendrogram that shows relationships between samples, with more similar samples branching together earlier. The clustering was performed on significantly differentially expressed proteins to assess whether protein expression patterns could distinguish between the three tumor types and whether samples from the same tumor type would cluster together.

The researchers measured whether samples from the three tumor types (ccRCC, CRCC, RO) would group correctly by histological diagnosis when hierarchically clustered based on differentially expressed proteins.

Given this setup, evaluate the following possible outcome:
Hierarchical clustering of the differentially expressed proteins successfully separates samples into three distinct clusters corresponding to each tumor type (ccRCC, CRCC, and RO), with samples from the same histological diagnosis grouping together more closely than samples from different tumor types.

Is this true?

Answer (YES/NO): NO